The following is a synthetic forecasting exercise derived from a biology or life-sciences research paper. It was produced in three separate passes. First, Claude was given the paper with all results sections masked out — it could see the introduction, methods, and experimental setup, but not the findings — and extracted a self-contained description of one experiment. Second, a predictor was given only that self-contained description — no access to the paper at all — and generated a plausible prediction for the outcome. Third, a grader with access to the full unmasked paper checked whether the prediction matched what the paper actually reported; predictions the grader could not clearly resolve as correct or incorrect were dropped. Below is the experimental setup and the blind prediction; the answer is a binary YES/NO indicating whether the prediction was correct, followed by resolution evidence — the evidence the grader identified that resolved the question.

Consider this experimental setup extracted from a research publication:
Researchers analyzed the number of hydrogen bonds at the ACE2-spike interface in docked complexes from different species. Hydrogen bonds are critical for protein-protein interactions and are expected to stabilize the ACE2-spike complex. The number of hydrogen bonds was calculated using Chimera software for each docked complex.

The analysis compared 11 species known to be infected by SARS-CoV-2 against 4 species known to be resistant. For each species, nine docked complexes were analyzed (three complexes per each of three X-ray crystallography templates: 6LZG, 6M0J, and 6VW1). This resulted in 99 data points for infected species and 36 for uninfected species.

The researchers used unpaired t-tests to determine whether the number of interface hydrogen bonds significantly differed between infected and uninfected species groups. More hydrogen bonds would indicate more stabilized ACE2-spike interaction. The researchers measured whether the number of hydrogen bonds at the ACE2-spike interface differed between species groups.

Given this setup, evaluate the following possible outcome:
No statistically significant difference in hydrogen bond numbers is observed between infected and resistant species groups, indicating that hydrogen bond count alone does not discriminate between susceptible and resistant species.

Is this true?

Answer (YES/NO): YES